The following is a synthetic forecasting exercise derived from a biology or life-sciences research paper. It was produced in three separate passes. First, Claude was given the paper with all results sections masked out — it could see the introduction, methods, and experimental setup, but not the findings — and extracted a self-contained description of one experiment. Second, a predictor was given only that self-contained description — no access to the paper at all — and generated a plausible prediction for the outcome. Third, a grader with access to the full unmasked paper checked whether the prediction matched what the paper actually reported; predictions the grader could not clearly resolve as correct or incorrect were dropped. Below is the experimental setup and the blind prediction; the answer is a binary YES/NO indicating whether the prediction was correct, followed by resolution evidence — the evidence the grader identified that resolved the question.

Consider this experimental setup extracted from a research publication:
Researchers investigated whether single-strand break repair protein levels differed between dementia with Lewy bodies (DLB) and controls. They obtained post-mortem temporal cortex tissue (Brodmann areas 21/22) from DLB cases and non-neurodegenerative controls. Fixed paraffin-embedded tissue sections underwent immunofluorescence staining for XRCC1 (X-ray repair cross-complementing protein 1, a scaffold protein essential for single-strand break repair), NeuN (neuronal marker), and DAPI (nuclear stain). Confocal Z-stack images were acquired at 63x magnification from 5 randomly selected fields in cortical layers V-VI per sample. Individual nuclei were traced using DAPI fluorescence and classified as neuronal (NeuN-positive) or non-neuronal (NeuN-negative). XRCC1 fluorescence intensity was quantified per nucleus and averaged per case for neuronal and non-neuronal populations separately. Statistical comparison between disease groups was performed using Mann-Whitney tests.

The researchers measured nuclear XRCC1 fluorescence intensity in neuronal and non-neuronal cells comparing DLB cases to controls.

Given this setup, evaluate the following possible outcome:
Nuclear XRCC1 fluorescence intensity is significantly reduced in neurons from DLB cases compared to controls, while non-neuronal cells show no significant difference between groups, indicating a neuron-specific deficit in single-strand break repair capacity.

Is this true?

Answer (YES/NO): NO